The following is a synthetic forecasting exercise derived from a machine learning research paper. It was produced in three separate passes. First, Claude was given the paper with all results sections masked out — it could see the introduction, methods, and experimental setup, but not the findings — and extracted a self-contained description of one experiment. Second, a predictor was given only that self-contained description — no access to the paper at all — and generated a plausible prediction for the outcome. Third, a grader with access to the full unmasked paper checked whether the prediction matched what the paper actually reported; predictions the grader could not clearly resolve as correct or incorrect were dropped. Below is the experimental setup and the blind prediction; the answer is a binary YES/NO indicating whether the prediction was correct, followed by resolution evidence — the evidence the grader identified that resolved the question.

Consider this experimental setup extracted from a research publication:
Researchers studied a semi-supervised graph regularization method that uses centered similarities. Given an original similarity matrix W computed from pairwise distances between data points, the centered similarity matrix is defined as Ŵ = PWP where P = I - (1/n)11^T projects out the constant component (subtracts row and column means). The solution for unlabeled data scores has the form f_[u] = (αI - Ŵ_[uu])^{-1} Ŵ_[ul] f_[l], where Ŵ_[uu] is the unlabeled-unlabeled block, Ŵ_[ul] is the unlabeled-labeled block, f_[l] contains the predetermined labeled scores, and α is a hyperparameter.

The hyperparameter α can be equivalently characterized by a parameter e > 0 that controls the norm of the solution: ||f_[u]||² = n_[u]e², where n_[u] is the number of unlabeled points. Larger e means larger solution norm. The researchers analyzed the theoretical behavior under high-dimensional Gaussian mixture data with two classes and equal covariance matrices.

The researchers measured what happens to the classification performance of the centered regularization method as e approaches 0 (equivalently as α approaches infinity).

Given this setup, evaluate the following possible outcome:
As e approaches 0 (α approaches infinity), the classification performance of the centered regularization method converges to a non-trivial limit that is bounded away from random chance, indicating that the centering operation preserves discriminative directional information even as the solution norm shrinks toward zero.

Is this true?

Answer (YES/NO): YES